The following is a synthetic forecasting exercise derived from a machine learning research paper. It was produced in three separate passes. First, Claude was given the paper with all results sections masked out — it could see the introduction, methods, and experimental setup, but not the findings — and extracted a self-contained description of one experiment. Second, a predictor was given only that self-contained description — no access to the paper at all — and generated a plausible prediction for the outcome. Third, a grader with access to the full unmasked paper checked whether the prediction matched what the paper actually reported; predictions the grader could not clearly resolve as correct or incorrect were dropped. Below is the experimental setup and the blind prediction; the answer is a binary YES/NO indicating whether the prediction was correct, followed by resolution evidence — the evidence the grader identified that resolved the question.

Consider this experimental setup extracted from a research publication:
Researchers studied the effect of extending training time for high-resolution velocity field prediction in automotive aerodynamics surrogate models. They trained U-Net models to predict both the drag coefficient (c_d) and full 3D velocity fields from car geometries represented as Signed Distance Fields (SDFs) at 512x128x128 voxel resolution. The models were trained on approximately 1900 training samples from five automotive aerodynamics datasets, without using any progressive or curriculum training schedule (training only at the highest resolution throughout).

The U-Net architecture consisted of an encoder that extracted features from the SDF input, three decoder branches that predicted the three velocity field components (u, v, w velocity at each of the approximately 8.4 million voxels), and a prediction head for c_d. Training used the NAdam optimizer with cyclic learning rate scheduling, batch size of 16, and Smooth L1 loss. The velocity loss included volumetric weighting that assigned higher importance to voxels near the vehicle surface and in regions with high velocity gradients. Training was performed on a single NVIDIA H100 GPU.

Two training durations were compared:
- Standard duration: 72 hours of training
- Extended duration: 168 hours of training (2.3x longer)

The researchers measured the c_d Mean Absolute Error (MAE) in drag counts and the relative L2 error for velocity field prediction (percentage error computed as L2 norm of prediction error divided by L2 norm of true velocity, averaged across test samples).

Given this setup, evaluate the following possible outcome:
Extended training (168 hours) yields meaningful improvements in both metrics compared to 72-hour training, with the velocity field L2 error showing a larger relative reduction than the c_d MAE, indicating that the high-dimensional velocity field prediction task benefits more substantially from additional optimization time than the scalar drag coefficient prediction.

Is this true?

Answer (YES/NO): NO